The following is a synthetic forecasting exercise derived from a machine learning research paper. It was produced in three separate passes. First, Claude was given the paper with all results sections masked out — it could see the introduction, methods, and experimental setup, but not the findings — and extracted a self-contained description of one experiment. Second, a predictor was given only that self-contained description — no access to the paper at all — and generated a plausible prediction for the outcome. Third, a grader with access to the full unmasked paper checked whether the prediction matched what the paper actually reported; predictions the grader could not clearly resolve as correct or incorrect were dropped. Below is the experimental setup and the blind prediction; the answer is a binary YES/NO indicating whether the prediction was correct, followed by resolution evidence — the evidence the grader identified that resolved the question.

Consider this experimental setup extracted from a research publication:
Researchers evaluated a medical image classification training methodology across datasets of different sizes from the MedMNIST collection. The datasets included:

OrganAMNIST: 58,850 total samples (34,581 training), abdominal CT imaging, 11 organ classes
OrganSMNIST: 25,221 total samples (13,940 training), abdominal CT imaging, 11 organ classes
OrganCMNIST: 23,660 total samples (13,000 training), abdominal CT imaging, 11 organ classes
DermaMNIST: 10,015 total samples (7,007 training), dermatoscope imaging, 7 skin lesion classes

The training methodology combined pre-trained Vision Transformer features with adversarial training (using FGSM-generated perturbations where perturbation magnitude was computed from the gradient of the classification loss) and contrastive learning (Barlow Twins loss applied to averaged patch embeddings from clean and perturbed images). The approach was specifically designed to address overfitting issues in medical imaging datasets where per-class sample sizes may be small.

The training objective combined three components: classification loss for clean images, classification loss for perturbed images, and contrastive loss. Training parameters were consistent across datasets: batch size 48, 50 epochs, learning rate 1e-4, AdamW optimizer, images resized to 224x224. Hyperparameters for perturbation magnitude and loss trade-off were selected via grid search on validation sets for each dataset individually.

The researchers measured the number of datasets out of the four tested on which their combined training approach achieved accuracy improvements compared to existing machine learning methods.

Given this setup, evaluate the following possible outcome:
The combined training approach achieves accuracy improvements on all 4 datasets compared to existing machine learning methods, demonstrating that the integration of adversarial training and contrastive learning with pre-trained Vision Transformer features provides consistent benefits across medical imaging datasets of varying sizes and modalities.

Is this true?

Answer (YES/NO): NO